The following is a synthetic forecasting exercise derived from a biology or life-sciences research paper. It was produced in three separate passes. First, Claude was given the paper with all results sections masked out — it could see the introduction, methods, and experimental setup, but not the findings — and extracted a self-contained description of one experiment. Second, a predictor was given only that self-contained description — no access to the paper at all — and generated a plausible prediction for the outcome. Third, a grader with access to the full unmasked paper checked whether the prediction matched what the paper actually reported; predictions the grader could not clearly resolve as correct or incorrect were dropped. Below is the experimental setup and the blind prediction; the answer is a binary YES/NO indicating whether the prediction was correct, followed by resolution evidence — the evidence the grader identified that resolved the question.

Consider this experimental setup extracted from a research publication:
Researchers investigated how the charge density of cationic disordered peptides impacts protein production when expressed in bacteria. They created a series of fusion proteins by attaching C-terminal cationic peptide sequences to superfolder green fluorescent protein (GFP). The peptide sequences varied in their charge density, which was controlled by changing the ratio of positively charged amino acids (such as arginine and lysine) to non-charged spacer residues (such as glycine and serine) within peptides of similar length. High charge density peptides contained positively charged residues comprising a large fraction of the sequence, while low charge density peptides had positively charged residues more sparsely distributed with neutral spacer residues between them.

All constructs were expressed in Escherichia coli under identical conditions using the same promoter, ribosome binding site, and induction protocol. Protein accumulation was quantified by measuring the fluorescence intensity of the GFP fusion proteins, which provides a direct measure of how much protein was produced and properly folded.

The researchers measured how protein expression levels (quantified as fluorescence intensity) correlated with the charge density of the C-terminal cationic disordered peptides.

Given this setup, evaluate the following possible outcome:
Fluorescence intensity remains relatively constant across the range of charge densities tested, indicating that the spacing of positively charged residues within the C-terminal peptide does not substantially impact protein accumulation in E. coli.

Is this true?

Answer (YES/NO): NO